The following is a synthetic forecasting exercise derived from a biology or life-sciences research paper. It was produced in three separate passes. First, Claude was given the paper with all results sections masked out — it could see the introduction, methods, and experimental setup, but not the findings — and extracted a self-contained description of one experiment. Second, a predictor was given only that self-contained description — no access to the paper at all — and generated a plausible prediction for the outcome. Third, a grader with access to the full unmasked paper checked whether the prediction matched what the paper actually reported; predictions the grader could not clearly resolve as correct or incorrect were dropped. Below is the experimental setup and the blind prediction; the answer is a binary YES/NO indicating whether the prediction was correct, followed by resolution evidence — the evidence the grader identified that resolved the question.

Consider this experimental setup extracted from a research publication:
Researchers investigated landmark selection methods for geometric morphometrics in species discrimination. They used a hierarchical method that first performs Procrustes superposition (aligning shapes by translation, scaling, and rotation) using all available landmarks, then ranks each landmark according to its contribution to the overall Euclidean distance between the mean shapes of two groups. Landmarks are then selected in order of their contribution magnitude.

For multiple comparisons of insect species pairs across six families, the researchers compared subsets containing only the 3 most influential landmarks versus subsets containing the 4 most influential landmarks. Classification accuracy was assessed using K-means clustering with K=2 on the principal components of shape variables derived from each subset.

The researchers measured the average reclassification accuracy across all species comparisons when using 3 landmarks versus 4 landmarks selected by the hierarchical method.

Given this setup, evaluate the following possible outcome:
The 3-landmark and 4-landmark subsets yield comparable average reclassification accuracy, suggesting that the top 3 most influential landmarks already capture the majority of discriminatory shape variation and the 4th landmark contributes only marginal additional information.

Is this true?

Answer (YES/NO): NO